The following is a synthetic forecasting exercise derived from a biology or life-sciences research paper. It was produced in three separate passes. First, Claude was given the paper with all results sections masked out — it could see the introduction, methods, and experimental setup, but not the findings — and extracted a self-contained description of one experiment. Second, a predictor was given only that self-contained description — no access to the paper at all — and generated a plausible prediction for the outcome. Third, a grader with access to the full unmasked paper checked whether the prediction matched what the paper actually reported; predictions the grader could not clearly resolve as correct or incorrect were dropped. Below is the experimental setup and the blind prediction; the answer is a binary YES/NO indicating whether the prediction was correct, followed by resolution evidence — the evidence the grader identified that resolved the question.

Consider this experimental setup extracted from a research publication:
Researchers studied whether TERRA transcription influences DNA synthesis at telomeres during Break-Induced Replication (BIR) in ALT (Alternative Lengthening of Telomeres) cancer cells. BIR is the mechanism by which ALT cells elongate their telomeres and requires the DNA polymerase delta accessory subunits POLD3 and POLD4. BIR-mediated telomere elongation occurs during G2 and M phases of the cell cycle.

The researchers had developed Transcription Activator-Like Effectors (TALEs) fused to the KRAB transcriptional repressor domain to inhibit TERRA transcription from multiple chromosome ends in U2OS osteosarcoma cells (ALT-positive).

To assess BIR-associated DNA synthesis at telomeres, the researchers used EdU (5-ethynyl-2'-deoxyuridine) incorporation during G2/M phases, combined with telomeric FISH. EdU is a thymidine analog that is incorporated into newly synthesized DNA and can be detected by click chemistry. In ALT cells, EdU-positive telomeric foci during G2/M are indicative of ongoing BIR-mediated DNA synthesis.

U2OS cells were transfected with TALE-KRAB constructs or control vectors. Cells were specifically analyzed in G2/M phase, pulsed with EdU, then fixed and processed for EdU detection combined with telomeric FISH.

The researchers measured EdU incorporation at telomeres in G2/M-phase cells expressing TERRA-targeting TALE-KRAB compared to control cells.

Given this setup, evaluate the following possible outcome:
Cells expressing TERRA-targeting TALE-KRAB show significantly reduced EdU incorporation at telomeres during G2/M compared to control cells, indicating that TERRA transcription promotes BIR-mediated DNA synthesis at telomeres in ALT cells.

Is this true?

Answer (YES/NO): YES